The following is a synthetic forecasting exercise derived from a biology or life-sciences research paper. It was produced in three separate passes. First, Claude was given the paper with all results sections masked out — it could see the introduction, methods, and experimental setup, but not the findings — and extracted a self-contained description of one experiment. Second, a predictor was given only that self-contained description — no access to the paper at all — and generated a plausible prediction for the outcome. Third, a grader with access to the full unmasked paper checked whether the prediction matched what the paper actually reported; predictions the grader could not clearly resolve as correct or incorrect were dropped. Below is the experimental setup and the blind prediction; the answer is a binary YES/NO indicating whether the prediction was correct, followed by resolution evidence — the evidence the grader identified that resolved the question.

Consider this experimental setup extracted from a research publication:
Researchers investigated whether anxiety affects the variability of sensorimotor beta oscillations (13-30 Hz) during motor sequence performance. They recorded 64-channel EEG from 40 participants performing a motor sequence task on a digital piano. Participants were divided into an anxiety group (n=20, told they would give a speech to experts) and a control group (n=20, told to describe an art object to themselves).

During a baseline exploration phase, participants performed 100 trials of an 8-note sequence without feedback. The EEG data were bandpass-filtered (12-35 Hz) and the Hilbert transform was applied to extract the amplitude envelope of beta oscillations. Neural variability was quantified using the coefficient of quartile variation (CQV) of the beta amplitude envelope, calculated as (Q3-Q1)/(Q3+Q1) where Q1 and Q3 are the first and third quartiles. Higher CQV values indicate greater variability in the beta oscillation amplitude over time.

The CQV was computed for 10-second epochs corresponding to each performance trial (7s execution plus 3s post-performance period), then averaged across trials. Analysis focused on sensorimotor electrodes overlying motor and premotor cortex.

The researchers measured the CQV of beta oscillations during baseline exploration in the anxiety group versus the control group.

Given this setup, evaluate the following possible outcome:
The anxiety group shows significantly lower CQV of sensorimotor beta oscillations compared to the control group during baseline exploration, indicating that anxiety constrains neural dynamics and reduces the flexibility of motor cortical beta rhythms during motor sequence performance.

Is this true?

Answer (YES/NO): NO